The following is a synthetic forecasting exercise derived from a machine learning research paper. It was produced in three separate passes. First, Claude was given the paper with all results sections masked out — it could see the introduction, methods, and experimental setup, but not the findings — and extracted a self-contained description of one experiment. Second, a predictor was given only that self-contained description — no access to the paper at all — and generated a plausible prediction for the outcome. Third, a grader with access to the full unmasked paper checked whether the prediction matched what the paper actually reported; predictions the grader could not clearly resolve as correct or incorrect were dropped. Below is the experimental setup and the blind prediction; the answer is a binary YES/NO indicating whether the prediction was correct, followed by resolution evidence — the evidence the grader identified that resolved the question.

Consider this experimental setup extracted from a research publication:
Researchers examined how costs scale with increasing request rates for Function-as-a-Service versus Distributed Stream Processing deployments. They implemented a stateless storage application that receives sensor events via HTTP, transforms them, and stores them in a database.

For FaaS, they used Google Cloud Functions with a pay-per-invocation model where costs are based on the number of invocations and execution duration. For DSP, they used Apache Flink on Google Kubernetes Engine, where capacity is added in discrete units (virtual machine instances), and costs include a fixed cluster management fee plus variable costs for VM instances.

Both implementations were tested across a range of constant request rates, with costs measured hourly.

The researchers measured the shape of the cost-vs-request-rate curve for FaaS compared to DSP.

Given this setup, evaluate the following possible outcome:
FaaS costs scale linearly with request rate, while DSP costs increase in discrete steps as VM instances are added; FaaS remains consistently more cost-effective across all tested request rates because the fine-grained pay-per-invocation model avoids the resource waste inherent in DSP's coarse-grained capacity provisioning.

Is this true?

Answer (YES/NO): NO